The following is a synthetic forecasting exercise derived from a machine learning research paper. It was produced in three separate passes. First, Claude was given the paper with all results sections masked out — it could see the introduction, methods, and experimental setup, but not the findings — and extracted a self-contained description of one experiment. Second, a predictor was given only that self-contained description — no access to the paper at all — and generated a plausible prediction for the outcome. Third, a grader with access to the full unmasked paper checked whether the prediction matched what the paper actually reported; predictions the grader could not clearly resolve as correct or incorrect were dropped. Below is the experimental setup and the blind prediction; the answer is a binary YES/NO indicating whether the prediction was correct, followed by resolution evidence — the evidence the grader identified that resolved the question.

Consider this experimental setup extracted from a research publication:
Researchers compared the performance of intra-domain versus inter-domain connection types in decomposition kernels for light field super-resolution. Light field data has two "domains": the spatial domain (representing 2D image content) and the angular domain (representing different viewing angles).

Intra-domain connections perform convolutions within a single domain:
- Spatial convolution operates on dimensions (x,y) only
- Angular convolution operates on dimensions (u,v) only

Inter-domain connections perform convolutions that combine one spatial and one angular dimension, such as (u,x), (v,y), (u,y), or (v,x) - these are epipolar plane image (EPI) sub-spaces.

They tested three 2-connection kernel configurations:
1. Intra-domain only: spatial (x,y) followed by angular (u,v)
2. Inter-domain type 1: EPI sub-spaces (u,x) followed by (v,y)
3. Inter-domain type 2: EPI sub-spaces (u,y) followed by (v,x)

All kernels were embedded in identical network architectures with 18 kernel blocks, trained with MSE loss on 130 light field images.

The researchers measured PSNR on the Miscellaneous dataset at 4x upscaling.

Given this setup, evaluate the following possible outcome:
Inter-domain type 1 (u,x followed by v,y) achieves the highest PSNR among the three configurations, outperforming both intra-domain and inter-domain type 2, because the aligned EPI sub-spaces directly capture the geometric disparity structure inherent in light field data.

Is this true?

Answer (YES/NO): NO